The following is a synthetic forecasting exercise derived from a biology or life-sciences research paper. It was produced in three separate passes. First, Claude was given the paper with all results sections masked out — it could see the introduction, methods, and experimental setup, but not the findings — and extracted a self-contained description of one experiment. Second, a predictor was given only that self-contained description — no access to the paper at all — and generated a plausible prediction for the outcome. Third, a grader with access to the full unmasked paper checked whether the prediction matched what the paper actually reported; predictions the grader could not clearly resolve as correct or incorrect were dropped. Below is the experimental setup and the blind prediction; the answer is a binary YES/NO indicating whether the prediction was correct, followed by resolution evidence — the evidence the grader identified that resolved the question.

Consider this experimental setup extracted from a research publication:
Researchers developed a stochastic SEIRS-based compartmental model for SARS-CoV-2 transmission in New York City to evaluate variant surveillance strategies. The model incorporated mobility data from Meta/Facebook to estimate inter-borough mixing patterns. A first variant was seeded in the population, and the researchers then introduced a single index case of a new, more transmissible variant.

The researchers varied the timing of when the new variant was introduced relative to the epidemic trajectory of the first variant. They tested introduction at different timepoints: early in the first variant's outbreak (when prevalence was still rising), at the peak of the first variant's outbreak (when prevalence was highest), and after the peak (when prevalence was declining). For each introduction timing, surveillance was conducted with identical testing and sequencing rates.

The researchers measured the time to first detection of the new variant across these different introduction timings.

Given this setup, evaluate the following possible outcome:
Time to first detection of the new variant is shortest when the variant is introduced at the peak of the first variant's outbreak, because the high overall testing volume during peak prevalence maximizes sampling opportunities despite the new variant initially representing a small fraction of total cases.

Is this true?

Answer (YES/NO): NO